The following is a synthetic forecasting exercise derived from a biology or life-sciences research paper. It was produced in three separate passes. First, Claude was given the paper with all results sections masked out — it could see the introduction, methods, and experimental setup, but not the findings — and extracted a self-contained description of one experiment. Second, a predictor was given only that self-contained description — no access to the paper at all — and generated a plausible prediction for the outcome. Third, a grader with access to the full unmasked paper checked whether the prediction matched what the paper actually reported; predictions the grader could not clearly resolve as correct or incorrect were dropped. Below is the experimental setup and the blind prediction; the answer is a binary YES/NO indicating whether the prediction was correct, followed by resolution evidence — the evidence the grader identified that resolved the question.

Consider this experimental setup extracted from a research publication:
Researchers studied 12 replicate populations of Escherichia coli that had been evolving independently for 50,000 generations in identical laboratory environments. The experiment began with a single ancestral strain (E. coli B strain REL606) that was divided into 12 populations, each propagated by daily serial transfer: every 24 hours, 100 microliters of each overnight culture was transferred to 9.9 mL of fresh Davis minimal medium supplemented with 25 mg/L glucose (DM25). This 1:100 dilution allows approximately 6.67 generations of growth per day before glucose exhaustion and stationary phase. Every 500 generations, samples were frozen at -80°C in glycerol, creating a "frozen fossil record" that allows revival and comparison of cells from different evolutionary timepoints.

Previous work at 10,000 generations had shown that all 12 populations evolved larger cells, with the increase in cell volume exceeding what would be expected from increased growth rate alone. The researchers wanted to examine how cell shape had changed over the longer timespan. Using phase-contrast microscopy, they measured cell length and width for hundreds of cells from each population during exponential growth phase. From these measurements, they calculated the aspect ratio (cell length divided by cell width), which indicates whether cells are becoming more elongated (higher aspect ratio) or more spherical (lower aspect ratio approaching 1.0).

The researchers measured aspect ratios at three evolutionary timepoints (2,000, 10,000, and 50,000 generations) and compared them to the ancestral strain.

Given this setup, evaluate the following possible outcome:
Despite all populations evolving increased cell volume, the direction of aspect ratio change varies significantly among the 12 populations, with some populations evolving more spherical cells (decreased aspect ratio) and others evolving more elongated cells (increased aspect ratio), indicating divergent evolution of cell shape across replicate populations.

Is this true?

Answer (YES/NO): YES